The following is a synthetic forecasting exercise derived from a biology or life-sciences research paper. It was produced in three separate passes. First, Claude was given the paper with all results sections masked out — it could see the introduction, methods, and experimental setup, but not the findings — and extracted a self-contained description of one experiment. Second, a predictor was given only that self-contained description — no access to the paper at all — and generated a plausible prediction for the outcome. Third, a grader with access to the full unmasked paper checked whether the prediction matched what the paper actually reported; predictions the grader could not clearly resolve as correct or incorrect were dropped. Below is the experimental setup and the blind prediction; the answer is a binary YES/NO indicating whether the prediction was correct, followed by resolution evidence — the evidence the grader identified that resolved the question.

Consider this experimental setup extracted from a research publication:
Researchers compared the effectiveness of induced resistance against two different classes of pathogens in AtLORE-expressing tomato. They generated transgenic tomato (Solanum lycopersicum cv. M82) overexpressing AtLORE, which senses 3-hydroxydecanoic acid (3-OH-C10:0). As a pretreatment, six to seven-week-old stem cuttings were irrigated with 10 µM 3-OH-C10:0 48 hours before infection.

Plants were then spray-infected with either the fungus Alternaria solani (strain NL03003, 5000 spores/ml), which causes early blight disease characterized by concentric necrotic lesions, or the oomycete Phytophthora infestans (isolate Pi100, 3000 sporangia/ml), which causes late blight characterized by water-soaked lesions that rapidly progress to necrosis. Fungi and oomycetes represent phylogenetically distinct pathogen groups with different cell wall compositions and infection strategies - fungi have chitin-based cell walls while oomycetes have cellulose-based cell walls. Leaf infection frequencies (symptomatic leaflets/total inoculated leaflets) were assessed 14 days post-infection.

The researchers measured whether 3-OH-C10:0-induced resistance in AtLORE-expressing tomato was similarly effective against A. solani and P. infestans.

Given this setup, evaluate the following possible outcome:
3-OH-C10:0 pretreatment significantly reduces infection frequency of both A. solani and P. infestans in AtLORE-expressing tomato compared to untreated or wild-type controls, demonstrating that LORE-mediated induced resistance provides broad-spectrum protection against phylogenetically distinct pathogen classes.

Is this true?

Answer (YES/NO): YES